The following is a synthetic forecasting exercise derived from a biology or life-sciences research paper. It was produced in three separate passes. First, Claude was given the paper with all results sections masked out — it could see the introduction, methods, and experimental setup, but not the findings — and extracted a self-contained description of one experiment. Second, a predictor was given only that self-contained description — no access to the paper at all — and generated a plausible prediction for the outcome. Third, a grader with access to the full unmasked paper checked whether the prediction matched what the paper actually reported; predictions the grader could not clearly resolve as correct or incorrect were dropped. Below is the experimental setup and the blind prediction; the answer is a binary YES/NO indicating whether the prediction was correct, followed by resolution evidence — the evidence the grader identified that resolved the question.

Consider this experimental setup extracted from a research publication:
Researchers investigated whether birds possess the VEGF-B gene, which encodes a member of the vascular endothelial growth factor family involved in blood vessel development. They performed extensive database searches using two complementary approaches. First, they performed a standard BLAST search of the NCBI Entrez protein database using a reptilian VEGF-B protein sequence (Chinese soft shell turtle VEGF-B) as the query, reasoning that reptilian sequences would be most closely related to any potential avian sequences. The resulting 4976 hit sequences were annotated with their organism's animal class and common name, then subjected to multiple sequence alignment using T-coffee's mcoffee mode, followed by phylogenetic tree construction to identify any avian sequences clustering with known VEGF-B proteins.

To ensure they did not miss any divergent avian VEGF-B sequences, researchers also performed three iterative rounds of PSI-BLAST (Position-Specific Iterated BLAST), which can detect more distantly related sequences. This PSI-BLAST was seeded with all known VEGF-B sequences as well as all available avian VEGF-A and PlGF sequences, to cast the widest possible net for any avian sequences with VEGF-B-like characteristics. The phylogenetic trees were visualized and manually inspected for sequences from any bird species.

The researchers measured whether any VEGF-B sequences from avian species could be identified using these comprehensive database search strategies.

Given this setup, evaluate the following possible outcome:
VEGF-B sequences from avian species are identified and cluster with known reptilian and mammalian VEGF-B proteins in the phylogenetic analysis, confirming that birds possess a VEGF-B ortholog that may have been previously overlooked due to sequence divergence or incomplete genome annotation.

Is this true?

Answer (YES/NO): NO